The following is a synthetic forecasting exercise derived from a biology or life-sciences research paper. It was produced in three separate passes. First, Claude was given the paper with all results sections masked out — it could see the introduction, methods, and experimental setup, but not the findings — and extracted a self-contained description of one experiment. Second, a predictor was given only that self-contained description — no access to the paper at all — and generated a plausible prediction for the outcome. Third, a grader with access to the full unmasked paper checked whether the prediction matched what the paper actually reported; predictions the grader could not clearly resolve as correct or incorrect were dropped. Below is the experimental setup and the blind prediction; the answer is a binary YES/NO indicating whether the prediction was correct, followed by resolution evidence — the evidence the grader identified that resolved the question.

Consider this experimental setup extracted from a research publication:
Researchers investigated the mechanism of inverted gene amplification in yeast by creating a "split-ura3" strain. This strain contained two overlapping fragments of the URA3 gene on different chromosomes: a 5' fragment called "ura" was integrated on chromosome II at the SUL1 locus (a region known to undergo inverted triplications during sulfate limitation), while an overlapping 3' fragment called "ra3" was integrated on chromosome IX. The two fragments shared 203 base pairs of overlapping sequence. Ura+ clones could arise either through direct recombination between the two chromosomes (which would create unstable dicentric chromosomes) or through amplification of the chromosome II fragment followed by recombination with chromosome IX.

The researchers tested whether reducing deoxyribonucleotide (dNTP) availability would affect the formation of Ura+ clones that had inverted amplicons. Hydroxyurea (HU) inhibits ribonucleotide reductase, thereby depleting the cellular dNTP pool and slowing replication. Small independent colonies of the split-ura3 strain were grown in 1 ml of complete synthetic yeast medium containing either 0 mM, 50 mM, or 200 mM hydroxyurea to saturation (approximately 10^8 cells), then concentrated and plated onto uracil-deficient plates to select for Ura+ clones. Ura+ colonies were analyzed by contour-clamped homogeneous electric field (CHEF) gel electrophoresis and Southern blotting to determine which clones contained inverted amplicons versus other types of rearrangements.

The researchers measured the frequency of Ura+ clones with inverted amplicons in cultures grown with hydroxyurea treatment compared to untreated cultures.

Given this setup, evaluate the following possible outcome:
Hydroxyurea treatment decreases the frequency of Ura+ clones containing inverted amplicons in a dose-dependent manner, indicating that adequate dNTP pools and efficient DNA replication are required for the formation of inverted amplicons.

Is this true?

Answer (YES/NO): NO